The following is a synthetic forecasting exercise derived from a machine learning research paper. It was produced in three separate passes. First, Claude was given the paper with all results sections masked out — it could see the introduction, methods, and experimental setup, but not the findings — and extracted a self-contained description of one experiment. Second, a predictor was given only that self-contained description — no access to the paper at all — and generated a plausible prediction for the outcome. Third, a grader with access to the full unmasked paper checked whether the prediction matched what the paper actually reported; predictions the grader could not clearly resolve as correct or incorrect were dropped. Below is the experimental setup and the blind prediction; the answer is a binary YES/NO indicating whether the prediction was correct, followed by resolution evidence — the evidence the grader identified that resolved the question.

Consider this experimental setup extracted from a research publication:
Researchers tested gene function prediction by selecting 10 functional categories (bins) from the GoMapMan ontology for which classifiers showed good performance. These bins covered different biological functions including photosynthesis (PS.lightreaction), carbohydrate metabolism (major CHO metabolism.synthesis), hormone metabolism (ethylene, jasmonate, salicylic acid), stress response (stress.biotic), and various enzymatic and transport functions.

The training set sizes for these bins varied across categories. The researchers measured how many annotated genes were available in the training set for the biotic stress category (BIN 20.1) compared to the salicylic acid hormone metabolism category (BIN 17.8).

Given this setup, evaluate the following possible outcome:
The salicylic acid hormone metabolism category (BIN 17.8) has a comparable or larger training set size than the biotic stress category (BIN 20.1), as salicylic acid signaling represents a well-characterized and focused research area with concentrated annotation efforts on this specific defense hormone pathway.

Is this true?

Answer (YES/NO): NO